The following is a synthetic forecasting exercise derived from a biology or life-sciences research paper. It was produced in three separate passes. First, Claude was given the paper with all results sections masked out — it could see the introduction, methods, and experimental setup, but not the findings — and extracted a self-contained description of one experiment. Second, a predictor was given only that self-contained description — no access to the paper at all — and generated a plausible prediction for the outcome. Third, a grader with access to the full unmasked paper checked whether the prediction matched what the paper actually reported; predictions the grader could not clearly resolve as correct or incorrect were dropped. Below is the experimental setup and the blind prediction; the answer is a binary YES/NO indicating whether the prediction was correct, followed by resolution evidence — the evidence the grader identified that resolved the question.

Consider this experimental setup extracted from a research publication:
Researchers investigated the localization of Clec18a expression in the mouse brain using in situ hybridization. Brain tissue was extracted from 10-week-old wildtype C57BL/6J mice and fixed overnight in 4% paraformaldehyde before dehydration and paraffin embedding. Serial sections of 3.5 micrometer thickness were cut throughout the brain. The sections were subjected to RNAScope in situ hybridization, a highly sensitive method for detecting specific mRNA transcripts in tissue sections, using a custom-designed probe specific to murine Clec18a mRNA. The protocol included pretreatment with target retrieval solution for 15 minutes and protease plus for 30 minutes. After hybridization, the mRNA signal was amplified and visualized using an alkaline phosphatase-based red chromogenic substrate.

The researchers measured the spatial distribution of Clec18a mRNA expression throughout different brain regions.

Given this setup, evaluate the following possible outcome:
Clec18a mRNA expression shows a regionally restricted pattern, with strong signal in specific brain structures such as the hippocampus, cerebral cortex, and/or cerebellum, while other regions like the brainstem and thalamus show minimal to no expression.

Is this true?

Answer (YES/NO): NO